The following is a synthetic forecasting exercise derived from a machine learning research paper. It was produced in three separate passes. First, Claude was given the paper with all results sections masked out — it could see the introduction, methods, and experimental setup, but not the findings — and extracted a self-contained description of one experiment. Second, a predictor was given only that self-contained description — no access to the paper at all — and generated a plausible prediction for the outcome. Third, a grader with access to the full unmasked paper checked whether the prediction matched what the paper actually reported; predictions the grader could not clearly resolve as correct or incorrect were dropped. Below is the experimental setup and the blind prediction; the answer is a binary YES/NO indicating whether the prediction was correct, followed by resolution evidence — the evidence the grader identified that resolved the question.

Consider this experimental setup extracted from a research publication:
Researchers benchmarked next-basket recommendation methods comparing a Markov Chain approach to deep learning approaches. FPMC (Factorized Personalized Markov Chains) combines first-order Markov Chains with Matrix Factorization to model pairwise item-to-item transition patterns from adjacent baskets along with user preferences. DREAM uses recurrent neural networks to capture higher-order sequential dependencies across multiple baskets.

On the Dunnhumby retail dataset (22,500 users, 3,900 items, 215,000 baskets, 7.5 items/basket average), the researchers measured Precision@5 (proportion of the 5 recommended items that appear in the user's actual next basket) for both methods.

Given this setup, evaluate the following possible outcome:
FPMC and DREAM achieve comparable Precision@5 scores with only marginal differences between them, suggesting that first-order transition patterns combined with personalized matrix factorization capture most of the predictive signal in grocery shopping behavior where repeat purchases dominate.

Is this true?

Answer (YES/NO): YES